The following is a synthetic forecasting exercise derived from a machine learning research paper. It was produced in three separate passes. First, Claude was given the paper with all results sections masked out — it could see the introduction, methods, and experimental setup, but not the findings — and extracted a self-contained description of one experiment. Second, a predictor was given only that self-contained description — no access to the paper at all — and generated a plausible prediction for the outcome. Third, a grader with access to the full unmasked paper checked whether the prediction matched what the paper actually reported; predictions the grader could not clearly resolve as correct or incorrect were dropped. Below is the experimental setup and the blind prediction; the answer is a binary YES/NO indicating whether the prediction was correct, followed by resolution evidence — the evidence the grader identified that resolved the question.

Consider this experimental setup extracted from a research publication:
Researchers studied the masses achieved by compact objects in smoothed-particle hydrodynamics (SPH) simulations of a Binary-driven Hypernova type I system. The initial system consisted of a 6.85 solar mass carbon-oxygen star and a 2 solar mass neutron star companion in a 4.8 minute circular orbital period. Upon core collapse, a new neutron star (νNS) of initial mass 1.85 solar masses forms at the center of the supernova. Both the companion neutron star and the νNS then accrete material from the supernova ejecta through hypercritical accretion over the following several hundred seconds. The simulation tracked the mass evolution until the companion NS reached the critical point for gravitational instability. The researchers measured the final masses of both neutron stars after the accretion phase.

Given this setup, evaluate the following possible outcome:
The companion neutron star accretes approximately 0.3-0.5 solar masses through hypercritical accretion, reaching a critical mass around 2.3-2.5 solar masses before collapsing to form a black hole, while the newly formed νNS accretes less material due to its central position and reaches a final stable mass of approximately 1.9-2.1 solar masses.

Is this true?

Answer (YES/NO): NO